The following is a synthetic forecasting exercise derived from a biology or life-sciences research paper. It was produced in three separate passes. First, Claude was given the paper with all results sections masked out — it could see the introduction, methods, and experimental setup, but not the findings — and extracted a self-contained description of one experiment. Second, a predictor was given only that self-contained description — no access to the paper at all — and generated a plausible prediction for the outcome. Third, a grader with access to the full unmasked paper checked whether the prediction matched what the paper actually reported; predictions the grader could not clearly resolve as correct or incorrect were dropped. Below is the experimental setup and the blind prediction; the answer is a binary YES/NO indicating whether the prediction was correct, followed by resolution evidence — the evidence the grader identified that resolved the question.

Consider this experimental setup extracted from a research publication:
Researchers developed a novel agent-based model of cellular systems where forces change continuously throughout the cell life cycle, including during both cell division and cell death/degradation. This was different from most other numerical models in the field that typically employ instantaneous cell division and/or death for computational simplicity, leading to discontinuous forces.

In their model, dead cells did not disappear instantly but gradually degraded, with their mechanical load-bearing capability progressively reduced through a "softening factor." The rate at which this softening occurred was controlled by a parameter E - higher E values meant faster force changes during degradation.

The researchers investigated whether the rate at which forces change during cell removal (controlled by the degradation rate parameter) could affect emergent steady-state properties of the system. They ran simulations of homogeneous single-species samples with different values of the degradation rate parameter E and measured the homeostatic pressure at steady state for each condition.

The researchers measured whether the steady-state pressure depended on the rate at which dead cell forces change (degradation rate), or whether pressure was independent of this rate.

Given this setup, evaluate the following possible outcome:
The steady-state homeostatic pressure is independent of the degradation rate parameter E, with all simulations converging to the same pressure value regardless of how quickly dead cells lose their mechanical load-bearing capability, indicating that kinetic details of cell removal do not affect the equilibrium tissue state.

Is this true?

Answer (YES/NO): NO